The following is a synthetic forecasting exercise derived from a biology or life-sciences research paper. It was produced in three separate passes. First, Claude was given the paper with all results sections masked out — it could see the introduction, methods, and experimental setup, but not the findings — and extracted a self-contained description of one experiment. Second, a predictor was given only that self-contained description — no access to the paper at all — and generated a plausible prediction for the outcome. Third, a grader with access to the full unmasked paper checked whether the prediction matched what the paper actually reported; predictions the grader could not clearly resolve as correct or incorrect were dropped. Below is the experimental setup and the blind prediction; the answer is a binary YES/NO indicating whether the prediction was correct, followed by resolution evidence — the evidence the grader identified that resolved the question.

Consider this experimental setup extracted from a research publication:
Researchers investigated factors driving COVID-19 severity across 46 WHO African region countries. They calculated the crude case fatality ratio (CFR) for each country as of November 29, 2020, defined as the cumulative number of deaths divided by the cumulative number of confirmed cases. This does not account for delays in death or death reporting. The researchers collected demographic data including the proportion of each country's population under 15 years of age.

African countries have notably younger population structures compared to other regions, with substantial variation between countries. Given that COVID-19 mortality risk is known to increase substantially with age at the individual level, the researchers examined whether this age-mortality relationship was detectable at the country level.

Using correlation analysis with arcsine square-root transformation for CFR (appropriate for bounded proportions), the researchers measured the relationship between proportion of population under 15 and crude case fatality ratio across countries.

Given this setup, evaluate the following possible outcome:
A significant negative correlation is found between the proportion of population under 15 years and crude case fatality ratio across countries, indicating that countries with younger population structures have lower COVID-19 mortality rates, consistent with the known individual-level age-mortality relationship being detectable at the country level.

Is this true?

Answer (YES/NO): NO